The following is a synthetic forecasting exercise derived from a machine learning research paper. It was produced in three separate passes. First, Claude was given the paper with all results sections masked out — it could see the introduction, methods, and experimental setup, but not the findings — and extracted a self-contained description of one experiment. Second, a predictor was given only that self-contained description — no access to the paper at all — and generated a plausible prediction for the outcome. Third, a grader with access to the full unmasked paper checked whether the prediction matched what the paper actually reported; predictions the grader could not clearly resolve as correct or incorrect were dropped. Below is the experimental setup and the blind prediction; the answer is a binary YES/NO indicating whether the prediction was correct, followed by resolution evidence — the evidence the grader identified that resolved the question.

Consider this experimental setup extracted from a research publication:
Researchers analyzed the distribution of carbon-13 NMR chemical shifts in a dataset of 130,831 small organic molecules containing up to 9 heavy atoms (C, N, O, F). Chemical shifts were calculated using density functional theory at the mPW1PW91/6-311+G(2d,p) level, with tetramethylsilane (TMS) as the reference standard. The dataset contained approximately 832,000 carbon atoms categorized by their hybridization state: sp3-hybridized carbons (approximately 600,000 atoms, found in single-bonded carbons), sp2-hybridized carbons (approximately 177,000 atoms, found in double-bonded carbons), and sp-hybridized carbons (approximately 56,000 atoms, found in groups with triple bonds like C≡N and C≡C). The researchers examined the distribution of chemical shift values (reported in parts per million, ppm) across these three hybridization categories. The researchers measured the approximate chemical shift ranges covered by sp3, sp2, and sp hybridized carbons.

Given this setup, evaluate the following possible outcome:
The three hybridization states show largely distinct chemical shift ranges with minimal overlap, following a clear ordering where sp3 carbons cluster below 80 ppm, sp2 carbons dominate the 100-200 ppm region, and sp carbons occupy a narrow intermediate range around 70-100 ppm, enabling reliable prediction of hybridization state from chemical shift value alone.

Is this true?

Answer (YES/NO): NO